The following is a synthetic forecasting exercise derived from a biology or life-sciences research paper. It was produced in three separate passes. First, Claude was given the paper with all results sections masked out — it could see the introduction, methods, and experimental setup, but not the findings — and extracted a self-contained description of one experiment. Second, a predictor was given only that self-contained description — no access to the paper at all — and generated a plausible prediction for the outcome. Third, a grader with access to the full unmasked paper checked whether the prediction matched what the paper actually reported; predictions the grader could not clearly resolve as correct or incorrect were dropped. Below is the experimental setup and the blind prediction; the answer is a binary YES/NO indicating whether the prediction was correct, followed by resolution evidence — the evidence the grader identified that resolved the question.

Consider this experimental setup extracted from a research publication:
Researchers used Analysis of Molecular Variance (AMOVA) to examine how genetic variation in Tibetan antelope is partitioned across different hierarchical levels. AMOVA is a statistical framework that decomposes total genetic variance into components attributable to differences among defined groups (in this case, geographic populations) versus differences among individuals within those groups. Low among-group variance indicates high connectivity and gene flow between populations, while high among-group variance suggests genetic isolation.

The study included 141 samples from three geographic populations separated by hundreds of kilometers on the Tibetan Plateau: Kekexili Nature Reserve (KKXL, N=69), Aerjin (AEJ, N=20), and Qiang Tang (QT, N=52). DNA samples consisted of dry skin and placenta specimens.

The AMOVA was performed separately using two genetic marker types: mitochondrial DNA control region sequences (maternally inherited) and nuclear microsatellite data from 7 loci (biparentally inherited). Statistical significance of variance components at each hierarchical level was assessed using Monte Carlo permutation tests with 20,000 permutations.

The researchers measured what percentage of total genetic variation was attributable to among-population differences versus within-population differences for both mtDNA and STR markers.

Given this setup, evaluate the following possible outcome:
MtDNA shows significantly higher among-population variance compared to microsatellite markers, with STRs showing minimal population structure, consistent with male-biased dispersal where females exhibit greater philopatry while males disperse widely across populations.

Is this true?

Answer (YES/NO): NO